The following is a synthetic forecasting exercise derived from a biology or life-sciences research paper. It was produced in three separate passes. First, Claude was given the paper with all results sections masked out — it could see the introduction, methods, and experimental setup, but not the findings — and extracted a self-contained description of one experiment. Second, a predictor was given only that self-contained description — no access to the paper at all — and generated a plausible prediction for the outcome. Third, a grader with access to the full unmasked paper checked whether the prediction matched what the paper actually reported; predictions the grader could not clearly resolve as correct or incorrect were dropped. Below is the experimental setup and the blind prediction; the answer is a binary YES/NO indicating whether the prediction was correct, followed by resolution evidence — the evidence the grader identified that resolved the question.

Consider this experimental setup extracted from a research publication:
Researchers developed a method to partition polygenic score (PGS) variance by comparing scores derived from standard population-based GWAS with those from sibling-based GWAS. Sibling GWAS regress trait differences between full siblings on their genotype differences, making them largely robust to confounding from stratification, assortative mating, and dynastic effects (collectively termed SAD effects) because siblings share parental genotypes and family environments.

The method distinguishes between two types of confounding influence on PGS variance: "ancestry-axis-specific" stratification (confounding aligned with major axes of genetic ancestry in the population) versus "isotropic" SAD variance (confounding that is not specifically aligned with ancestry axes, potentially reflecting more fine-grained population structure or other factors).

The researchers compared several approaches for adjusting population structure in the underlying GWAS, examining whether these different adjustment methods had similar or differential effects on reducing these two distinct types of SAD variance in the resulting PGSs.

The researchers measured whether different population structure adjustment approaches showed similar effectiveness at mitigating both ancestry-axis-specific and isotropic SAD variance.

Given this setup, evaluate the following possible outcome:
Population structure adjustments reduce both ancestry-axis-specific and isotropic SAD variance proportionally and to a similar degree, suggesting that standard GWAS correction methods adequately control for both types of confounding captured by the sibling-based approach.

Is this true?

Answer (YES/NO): NO